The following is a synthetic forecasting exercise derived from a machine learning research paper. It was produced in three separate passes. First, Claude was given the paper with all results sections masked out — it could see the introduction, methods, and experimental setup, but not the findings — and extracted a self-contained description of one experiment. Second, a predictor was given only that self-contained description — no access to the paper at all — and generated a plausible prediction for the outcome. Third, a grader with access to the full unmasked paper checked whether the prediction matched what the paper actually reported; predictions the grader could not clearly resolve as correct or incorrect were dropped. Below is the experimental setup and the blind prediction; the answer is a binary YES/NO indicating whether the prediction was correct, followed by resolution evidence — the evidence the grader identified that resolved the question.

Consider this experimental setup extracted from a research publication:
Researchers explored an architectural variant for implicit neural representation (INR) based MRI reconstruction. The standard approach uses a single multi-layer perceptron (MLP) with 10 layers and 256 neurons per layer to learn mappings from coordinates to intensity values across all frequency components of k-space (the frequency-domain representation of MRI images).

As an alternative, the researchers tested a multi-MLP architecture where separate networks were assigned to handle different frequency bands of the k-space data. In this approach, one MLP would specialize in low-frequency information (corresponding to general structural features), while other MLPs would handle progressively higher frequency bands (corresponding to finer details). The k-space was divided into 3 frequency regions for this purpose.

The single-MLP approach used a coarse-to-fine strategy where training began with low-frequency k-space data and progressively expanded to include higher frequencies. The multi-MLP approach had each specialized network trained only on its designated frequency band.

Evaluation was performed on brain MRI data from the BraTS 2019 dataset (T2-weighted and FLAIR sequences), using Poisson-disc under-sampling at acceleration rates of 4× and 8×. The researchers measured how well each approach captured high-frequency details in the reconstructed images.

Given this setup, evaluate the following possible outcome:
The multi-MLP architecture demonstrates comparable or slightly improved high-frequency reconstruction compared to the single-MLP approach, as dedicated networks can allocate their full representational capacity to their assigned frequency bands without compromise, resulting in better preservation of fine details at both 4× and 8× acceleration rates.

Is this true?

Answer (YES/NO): NO